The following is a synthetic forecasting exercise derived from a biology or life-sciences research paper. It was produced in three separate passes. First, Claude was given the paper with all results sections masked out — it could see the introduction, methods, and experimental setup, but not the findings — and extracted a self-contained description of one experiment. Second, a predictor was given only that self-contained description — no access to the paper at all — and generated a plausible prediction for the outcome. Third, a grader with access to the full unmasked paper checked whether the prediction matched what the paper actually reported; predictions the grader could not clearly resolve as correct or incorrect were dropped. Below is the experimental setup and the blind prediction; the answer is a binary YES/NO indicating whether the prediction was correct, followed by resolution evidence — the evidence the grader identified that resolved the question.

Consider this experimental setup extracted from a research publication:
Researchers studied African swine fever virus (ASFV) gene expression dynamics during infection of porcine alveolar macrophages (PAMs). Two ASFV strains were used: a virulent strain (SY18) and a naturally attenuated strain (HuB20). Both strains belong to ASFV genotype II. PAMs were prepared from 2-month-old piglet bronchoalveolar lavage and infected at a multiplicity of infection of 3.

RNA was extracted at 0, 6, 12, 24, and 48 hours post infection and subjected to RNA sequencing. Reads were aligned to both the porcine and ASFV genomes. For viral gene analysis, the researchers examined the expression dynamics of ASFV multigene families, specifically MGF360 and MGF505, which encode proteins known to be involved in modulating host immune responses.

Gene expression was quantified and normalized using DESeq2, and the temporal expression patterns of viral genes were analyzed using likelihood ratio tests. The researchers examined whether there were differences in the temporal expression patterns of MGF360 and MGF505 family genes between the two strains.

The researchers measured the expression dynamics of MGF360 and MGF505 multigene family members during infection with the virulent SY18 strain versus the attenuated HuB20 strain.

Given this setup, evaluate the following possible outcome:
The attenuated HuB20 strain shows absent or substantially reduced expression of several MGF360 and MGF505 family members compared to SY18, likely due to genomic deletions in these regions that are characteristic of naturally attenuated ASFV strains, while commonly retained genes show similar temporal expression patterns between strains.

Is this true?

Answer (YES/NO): NO